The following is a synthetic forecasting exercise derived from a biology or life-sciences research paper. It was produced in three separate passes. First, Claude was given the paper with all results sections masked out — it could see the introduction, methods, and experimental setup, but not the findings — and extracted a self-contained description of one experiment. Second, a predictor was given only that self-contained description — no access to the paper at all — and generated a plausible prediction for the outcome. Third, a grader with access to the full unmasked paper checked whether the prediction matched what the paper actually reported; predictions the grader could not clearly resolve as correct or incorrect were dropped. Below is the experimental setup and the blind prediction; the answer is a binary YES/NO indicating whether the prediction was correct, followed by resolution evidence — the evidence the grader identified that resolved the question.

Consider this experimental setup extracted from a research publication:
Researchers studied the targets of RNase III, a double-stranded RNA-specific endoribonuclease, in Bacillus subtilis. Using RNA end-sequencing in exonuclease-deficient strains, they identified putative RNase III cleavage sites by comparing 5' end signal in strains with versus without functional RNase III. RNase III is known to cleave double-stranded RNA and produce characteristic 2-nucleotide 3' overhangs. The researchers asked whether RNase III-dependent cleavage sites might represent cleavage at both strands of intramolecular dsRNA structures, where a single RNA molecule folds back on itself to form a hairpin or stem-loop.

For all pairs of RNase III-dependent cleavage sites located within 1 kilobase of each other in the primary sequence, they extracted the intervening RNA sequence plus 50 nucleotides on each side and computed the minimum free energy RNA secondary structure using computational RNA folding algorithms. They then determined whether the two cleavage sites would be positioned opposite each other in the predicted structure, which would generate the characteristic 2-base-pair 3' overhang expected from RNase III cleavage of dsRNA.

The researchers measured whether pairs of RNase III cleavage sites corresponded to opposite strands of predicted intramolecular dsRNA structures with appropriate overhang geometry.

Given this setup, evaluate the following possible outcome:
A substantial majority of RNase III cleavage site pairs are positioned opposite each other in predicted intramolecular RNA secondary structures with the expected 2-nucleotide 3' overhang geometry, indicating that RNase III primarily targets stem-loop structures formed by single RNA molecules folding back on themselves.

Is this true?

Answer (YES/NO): YES